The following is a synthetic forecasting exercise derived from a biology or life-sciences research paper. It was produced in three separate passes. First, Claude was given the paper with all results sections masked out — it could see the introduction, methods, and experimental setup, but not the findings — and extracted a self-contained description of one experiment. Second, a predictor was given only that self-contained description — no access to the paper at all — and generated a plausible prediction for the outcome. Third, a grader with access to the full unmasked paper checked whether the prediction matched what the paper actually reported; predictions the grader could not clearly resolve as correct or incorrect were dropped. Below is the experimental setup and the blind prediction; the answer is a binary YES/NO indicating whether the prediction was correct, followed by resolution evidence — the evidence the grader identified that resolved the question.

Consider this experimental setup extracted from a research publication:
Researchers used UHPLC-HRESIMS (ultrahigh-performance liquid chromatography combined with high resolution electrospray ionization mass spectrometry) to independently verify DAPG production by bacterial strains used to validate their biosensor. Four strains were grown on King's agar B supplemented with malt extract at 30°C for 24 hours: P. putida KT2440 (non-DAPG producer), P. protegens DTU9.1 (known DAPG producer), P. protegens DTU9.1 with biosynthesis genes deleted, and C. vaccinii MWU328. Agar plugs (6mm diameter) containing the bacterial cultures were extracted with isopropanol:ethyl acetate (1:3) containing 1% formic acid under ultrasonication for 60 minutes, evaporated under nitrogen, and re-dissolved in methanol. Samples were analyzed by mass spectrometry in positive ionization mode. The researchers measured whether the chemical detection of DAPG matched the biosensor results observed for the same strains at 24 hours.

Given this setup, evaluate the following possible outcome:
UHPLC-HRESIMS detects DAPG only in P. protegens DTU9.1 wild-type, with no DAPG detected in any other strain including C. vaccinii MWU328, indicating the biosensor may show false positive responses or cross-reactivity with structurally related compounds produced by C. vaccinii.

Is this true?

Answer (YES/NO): NO